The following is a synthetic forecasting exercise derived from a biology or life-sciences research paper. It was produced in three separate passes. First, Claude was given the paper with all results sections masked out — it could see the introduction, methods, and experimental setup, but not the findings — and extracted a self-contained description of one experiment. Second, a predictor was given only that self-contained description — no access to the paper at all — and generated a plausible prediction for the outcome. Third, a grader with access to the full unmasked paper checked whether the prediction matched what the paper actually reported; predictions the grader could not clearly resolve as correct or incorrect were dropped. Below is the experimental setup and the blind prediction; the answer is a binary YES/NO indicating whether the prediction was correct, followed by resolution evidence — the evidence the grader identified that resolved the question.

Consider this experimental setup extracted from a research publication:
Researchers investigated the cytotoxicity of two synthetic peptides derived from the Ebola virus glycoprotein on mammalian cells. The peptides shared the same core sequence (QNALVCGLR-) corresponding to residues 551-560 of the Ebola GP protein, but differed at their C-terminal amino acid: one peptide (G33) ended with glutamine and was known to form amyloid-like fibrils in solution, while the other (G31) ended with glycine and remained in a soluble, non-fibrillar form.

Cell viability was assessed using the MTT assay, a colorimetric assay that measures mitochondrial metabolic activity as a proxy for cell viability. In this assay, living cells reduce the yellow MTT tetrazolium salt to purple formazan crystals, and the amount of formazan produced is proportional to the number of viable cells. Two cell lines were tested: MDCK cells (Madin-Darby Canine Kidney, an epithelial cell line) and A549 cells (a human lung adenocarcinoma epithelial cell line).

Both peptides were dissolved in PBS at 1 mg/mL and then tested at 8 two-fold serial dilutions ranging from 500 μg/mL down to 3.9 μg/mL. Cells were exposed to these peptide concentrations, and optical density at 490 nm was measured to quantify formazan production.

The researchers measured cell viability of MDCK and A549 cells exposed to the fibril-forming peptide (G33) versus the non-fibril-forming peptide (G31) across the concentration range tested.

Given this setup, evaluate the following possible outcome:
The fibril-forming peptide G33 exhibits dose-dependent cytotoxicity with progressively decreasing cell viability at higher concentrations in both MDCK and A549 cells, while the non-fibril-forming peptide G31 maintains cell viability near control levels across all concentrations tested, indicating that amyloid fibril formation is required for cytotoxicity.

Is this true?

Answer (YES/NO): NO